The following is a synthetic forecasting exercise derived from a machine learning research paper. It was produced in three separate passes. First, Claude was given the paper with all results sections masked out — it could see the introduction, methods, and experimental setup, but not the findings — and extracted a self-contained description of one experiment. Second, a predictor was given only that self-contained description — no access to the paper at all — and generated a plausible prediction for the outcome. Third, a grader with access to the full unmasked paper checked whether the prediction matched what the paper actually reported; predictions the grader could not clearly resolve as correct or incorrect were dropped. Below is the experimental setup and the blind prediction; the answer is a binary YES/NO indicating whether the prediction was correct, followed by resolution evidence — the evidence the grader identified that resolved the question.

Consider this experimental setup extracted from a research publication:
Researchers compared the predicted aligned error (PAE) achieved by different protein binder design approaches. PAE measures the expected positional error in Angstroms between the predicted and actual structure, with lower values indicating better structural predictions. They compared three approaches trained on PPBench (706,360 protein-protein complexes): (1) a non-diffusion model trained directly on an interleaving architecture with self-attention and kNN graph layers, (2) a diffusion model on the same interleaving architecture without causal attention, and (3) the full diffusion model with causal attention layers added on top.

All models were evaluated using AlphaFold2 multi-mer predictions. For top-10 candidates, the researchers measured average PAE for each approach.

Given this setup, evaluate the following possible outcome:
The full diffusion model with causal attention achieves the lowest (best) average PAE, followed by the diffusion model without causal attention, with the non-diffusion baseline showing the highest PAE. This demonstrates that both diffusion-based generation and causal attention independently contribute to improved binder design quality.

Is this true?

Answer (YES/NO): NO